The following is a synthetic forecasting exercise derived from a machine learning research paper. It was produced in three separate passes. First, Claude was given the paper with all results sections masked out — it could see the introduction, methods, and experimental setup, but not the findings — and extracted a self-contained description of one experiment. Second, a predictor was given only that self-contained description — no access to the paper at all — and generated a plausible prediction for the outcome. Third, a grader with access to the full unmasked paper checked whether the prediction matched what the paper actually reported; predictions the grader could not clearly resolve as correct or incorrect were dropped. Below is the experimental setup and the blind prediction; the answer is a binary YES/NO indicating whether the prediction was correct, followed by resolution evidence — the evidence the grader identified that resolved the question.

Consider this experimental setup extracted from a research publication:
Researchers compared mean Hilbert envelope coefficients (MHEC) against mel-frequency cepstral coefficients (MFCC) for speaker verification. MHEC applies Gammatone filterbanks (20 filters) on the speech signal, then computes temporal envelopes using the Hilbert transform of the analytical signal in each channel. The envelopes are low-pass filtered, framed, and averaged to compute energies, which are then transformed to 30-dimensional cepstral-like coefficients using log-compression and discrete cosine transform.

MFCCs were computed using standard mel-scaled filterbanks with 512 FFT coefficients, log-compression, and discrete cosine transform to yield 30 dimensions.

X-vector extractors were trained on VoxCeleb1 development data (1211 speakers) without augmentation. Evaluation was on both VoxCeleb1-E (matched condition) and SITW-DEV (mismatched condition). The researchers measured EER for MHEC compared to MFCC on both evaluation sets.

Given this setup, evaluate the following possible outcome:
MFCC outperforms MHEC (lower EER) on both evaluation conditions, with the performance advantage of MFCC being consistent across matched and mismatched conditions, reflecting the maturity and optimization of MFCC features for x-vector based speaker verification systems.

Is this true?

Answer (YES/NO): NO